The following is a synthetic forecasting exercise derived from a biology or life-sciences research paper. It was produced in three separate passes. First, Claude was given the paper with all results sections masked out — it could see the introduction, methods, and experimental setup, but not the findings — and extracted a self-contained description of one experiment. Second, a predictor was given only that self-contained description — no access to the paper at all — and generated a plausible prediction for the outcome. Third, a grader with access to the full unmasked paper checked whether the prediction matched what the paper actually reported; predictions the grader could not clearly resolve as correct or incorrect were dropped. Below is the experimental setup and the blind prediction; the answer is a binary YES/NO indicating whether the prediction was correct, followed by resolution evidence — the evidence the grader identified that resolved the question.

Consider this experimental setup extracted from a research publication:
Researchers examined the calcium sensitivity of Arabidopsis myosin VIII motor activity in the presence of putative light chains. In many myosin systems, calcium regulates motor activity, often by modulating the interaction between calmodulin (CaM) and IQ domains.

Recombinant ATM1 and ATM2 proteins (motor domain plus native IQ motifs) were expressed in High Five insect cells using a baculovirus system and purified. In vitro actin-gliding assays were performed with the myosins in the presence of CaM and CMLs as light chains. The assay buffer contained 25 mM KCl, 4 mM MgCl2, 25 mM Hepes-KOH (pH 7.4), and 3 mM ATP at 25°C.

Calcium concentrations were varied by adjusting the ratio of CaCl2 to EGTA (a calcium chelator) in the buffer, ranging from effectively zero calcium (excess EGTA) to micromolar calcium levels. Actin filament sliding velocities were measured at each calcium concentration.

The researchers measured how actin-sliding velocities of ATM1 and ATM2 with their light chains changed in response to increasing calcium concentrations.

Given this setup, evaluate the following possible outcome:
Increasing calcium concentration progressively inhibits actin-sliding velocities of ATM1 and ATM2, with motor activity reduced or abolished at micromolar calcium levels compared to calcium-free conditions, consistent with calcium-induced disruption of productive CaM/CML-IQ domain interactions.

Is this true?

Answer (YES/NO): NO